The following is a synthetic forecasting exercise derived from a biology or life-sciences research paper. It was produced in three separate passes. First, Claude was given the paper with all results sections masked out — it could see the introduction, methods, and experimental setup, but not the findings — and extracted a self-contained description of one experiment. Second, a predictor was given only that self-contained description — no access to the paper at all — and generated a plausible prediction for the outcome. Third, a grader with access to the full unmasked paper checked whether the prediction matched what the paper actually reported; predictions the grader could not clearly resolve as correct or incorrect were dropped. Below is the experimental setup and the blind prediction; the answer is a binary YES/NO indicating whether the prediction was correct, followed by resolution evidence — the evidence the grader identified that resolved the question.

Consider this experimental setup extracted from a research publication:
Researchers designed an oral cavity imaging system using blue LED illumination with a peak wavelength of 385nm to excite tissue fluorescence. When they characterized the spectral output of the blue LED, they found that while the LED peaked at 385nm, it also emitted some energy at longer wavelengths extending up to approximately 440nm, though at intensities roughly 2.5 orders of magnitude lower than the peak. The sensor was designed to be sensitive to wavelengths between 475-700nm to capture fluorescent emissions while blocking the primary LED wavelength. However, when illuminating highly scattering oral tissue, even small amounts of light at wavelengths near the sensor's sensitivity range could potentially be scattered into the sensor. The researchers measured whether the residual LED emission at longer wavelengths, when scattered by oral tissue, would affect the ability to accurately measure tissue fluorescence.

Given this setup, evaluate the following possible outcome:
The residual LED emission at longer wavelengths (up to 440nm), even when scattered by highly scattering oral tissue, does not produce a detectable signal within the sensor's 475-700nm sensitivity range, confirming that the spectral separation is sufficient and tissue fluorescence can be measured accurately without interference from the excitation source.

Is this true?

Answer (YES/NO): NO